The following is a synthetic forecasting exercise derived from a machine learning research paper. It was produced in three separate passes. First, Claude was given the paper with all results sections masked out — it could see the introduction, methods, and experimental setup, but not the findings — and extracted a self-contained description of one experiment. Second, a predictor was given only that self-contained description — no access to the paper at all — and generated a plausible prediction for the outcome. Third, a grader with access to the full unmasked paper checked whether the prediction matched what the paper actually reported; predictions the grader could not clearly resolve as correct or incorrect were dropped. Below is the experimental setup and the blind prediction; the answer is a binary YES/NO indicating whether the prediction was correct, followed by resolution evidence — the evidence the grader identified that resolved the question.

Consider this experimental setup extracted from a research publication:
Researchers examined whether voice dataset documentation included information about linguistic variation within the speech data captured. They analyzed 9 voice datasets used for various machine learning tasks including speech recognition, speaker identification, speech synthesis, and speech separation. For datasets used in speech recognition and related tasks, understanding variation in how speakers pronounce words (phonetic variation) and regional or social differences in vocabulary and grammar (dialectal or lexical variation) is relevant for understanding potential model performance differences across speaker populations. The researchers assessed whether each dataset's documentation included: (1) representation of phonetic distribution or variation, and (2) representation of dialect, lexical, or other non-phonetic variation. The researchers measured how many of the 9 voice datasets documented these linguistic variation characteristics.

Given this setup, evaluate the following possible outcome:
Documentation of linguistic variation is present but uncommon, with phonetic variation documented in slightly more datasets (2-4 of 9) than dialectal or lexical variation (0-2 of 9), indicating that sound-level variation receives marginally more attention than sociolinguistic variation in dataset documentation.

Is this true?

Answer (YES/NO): NO